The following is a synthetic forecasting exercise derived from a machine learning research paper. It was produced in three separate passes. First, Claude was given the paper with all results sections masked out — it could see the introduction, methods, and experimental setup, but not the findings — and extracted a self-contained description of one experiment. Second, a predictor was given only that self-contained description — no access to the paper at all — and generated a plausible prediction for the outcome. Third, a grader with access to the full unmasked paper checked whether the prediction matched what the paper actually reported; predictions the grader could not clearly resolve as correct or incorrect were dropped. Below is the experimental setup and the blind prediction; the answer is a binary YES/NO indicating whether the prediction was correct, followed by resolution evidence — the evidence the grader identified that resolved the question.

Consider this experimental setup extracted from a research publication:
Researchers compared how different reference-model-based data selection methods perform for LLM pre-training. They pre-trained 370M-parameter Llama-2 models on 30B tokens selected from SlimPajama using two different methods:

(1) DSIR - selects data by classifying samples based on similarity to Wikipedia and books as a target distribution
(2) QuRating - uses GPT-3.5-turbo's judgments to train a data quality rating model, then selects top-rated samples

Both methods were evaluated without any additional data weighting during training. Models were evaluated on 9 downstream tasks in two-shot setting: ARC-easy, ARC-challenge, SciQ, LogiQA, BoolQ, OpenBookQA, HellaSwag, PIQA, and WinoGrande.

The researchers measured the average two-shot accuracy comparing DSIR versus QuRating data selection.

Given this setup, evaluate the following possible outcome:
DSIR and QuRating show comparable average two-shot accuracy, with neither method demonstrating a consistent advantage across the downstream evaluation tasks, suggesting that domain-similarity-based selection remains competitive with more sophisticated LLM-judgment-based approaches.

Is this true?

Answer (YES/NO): NO